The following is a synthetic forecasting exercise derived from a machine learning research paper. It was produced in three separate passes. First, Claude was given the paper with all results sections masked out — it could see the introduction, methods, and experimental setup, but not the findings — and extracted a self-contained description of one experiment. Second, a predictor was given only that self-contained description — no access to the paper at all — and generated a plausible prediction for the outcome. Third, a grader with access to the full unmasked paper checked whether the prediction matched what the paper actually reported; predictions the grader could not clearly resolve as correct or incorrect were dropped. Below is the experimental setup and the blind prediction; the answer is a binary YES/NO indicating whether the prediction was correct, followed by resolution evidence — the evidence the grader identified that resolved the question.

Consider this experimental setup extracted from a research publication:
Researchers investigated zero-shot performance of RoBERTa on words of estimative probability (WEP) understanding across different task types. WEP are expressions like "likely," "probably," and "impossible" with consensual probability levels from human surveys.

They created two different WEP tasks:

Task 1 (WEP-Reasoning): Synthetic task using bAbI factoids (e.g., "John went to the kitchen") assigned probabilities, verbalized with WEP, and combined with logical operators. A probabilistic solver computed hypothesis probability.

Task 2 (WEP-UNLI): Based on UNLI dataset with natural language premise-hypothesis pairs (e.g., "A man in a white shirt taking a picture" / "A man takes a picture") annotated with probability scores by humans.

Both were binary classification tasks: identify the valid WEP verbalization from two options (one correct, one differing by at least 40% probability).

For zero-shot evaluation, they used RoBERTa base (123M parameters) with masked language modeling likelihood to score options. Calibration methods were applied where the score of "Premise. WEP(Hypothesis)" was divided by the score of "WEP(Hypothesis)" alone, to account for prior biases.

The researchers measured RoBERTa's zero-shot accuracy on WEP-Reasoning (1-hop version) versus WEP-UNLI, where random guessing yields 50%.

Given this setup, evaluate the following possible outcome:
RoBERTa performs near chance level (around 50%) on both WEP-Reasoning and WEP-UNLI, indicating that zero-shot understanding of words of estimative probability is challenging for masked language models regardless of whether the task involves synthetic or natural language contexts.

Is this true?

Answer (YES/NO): NO